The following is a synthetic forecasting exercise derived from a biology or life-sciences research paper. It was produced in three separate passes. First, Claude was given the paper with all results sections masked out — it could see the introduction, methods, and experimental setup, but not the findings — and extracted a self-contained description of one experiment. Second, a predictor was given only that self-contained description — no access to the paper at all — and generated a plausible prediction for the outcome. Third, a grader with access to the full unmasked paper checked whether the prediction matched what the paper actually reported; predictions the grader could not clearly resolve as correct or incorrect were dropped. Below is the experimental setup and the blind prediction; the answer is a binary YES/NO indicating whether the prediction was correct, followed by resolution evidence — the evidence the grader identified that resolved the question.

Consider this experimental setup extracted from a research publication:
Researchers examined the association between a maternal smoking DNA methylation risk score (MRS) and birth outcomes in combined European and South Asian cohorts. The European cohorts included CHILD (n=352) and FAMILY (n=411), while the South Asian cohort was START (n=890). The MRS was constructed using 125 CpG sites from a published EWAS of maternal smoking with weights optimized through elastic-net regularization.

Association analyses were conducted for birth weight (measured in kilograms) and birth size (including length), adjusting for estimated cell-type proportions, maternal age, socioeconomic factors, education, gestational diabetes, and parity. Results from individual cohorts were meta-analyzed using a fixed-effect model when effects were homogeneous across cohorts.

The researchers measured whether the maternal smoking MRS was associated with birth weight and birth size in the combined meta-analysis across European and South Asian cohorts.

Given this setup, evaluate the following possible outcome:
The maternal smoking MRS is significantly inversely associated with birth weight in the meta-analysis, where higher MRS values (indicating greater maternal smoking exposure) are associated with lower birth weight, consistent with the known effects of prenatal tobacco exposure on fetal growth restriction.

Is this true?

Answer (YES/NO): YES